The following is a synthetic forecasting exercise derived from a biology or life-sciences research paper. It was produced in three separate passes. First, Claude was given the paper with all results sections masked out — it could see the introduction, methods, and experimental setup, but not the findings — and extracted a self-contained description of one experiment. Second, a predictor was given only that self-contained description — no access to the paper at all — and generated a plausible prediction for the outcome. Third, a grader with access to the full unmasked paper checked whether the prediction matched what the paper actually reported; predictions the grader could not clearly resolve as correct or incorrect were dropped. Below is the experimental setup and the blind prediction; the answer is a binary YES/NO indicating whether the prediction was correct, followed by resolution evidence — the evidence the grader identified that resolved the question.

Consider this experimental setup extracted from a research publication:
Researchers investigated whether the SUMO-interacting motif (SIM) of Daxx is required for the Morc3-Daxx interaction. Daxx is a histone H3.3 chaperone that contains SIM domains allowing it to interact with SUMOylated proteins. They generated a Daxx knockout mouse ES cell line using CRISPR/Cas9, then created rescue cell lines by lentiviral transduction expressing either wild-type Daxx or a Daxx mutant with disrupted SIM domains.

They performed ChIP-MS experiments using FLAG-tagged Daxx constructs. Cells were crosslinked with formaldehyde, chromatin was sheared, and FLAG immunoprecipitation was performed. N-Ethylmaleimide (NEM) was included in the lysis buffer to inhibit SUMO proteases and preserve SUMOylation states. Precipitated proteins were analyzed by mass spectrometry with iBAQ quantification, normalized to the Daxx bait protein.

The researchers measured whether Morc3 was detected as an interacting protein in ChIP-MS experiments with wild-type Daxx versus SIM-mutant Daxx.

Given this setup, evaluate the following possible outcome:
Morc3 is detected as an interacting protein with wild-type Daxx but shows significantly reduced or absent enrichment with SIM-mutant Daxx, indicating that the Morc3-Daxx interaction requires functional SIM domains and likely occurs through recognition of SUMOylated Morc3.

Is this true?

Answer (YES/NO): YES